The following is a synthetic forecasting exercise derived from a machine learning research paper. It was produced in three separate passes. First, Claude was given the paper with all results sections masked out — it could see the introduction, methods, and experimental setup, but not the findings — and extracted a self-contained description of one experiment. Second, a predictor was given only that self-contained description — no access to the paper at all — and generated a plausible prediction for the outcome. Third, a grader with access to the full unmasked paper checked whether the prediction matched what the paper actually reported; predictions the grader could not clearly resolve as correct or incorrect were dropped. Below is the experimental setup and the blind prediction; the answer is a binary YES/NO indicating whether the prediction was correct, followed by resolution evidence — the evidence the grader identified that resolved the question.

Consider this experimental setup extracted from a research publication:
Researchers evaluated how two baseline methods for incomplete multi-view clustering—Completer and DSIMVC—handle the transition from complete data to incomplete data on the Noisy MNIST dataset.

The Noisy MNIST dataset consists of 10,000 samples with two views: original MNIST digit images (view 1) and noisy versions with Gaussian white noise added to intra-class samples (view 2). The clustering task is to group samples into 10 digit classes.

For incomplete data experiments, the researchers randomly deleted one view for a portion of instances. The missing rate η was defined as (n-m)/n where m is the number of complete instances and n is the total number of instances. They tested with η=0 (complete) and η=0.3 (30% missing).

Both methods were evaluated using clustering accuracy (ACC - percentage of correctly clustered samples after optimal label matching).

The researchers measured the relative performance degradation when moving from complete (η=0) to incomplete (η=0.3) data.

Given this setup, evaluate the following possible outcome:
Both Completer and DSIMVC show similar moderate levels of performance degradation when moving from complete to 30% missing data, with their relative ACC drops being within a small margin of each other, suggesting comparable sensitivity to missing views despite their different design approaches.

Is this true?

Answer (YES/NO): NO